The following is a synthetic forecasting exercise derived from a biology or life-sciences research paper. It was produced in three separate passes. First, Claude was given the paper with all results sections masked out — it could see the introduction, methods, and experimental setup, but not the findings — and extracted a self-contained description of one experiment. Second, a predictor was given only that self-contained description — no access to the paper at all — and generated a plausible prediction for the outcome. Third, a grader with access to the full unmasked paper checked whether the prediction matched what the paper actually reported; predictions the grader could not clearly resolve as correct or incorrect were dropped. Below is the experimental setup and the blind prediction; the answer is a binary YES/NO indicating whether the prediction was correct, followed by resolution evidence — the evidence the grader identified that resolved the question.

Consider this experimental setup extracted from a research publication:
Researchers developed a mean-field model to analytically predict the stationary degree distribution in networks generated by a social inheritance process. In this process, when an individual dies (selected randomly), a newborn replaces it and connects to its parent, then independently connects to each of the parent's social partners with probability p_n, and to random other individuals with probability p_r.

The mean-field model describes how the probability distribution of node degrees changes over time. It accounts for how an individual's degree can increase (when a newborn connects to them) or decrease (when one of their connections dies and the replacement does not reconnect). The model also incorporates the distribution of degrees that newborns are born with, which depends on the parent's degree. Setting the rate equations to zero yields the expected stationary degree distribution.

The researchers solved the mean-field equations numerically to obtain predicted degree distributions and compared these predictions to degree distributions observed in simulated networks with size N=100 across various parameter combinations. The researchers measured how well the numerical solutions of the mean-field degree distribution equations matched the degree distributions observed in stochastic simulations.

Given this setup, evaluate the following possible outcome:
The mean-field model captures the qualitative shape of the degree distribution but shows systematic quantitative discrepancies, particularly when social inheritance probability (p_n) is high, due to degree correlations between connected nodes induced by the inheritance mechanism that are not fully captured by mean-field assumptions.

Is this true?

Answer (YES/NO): NO